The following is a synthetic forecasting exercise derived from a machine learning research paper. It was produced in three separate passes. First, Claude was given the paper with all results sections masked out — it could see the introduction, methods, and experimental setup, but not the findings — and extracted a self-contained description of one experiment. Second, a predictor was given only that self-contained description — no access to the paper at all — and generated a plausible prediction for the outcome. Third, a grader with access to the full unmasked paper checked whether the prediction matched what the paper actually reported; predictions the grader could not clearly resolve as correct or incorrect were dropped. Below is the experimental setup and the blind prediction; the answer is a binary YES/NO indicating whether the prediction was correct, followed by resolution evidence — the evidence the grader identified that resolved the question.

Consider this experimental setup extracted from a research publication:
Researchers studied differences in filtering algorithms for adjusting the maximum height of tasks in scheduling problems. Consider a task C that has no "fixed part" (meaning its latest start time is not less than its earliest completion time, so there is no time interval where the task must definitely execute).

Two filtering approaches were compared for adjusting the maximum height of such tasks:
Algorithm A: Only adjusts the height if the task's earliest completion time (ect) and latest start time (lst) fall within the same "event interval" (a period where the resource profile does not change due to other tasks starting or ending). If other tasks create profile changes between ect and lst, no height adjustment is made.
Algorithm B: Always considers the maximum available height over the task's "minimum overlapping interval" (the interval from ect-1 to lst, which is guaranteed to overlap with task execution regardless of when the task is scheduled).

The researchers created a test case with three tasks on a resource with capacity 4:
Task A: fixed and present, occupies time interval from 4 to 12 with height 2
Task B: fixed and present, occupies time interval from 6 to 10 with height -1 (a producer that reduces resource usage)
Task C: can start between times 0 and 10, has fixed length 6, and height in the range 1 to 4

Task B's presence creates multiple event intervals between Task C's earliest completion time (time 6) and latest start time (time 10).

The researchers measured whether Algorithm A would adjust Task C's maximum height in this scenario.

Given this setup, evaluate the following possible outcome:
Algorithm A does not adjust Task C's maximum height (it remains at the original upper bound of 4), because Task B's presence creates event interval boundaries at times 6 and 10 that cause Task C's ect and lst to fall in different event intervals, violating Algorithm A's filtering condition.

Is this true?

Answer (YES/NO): YES